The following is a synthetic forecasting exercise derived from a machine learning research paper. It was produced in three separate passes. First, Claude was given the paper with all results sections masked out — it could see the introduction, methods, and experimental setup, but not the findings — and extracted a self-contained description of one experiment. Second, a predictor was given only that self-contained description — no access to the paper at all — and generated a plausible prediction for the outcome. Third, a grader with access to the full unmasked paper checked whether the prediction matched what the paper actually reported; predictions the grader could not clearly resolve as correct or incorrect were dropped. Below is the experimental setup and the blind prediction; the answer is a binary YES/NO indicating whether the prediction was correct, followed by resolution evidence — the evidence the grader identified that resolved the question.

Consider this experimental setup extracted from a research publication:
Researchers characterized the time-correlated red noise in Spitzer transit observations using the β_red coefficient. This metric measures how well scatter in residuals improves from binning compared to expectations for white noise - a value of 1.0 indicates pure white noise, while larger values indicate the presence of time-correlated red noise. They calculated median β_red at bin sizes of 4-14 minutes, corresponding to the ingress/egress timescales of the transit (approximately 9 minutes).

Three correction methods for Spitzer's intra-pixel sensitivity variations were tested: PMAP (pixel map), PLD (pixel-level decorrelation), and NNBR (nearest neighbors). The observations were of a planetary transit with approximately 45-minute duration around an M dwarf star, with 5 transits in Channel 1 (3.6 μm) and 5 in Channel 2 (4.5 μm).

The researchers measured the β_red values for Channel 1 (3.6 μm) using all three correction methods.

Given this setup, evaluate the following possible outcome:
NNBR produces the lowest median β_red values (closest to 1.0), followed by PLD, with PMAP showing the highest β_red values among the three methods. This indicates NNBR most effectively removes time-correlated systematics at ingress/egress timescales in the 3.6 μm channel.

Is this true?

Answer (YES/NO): NO